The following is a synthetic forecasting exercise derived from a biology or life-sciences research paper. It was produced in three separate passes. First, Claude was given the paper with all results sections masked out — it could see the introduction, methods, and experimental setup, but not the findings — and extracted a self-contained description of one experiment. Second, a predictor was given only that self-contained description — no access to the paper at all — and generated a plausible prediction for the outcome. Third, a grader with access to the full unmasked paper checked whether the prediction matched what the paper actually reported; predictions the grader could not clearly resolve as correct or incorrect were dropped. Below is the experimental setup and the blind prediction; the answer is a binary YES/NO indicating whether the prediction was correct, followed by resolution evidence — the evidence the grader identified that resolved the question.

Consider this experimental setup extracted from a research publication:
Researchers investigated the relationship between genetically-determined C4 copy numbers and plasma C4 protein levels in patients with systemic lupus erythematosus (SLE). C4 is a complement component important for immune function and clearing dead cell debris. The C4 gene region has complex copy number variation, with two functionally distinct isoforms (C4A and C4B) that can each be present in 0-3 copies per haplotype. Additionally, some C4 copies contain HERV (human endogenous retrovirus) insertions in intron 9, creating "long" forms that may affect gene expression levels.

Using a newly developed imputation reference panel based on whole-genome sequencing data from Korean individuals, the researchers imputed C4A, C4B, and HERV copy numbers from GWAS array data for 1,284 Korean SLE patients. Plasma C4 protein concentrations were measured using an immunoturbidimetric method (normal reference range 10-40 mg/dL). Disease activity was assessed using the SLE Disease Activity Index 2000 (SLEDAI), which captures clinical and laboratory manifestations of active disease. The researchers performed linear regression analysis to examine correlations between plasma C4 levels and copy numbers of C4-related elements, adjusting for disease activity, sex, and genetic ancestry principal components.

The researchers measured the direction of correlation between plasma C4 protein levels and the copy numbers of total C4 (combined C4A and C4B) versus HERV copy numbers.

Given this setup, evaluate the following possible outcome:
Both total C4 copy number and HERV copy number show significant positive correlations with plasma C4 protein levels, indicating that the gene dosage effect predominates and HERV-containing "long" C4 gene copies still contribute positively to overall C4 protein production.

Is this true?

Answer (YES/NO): NO